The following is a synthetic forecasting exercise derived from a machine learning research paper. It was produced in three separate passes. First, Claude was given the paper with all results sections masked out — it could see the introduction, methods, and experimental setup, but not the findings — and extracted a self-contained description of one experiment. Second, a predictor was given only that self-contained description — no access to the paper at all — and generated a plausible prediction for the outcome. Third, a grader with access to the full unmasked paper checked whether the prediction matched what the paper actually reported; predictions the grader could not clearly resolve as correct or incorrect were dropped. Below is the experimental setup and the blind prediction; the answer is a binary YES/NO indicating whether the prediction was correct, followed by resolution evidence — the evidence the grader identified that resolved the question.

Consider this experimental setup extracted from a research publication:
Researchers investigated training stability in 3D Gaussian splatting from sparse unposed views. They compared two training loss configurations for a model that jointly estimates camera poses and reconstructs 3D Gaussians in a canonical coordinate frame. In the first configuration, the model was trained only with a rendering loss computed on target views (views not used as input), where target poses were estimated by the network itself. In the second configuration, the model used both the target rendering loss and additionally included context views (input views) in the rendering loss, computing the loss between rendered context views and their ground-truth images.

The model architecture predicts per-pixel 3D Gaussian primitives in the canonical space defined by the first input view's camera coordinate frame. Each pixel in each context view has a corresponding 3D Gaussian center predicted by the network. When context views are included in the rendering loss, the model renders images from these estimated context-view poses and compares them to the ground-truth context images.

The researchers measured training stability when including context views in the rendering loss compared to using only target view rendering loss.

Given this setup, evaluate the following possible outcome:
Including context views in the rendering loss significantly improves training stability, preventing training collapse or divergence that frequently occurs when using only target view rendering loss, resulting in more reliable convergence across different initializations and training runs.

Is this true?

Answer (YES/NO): NO